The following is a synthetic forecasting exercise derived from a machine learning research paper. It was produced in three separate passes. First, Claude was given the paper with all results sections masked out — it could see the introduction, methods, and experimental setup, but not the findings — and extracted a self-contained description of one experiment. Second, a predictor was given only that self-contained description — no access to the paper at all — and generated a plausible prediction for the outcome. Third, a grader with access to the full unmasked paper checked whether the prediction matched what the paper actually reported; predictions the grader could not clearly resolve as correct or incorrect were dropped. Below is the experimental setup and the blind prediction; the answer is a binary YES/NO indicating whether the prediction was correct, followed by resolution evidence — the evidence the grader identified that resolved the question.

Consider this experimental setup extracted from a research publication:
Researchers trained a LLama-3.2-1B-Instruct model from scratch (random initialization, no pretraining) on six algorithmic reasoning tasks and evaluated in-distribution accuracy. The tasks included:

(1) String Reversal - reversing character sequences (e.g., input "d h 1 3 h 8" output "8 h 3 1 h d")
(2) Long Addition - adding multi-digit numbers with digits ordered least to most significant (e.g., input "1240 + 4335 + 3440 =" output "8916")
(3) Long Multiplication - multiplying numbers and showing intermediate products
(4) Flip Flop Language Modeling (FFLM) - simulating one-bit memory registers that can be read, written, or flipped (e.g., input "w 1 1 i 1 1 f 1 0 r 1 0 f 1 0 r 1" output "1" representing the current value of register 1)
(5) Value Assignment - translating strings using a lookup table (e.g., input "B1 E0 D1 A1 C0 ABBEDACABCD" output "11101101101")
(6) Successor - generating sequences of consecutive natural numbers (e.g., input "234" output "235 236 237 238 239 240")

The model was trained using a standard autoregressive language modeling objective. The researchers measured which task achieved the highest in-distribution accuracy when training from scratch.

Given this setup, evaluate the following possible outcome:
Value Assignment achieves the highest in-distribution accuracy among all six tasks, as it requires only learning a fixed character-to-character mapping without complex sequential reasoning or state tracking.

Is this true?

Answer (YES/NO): NO